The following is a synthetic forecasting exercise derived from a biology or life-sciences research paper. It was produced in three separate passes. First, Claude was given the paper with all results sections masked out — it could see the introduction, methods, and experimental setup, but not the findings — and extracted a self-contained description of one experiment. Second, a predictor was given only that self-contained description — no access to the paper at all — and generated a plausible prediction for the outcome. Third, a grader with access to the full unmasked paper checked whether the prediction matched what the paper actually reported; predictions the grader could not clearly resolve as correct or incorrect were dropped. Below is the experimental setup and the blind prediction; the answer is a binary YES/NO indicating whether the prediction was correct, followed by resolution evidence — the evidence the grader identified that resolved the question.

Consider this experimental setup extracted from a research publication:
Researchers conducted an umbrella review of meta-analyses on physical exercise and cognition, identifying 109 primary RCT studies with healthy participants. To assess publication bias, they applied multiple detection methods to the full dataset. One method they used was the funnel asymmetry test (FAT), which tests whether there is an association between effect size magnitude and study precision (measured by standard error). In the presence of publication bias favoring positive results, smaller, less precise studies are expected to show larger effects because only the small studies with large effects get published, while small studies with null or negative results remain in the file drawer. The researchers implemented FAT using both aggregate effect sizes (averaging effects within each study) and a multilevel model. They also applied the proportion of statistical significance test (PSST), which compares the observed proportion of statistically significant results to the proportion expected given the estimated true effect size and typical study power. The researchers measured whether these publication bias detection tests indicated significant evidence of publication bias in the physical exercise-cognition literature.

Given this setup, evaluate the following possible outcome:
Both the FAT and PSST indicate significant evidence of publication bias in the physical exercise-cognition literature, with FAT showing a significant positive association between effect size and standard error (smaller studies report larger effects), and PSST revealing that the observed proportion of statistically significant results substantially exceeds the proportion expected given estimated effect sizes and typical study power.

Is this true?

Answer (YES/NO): YES